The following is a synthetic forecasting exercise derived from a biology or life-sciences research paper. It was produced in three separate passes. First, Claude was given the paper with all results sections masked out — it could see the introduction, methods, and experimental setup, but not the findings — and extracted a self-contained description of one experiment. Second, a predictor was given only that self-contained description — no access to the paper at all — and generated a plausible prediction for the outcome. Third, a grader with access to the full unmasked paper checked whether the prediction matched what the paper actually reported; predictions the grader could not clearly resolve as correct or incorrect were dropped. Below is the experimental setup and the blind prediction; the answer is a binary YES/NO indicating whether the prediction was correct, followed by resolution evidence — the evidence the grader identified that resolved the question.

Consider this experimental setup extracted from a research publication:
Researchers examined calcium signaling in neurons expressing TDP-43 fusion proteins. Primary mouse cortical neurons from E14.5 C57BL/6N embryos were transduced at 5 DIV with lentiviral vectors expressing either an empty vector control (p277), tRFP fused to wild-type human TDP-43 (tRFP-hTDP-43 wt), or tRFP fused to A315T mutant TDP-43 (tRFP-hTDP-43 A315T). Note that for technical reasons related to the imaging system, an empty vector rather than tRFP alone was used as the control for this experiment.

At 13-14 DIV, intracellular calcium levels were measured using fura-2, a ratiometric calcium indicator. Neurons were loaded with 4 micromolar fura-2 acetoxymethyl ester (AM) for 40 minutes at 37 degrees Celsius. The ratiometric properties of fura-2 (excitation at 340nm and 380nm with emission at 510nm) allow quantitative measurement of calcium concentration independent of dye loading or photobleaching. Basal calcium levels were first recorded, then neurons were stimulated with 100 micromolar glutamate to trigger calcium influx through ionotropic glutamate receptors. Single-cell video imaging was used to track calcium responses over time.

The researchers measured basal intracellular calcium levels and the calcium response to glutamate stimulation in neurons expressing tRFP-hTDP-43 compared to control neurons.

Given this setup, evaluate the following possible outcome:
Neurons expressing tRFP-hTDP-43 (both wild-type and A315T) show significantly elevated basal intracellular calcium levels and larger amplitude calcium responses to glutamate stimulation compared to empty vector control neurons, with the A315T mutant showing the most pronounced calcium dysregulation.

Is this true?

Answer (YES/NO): NO